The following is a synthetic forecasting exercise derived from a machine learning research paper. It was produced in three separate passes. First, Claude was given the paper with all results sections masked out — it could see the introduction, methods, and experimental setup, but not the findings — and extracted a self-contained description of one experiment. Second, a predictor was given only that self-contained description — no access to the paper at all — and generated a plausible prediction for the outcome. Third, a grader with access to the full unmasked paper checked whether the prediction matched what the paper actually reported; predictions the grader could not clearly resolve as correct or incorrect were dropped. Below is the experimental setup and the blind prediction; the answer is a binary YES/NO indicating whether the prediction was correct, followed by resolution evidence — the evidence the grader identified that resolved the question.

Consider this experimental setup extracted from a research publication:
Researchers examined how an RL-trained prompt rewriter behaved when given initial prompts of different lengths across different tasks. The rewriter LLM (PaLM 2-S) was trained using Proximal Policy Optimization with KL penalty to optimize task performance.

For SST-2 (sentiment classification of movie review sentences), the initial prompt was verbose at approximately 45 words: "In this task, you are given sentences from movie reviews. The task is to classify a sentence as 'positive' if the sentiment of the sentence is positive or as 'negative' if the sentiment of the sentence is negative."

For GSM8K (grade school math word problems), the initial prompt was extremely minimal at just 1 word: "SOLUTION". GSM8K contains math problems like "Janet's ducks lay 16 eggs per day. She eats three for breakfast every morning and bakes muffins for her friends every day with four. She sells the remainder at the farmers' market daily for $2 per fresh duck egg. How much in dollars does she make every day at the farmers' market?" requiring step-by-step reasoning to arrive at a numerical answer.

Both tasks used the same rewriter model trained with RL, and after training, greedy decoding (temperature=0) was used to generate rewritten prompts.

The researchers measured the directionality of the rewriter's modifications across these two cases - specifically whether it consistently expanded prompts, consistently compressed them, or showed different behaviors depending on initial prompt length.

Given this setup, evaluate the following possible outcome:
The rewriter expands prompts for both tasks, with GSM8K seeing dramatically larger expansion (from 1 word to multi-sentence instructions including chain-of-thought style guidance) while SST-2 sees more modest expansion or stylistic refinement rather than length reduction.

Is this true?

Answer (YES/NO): NO